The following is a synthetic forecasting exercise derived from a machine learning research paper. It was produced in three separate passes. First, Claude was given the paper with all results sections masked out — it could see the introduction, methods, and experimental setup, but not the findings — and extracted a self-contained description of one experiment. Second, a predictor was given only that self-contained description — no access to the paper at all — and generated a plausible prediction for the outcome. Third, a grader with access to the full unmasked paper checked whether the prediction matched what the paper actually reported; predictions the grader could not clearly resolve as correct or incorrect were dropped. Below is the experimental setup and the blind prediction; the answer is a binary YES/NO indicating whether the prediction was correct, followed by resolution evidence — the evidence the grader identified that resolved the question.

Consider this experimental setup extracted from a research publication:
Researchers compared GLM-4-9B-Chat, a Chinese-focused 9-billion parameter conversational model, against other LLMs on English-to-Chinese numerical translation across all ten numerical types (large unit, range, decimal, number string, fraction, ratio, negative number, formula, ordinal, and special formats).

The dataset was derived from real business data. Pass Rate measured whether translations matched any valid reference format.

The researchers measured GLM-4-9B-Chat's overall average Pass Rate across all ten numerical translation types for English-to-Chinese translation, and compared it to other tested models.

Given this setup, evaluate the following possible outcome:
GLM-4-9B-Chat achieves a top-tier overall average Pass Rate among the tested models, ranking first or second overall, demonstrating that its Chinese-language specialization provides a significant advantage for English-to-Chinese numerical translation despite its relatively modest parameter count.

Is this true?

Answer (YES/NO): YES